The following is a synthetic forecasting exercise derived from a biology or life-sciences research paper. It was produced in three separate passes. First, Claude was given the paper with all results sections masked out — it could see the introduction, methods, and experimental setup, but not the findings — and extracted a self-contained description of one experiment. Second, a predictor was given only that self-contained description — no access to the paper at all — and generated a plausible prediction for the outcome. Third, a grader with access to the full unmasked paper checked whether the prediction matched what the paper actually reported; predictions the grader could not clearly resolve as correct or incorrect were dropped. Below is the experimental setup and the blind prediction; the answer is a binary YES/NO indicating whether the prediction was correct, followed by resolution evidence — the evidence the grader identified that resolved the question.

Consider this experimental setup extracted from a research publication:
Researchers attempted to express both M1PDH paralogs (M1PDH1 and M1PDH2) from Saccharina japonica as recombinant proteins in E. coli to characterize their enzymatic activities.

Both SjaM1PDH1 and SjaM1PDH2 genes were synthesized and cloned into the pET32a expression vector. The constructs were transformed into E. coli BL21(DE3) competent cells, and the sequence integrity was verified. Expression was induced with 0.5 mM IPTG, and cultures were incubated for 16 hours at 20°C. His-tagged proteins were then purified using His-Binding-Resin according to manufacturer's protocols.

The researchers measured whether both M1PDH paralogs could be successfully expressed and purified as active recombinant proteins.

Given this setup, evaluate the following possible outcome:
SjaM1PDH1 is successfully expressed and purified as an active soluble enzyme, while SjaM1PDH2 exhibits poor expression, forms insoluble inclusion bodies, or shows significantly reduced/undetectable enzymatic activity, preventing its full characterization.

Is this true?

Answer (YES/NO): NO